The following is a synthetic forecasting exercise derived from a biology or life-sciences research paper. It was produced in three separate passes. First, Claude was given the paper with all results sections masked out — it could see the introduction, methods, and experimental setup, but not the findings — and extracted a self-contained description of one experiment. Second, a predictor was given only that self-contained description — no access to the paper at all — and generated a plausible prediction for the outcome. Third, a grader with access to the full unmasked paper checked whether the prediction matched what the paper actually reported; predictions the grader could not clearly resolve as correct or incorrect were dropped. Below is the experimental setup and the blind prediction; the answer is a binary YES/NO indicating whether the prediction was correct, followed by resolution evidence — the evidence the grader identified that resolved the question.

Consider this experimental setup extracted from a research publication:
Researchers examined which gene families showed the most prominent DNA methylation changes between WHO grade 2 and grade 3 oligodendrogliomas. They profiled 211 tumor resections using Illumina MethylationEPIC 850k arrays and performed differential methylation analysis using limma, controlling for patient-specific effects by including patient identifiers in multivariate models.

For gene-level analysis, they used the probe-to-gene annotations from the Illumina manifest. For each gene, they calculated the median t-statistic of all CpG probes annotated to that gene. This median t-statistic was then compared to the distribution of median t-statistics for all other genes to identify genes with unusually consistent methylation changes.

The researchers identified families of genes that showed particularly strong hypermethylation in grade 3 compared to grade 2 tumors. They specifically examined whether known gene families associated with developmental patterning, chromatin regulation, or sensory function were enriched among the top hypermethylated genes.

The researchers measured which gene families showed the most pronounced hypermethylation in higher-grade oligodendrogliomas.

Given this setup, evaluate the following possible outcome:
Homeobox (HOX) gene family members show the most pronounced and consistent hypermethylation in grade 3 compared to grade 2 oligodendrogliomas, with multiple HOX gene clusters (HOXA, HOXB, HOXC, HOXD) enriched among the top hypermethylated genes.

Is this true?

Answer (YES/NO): YES